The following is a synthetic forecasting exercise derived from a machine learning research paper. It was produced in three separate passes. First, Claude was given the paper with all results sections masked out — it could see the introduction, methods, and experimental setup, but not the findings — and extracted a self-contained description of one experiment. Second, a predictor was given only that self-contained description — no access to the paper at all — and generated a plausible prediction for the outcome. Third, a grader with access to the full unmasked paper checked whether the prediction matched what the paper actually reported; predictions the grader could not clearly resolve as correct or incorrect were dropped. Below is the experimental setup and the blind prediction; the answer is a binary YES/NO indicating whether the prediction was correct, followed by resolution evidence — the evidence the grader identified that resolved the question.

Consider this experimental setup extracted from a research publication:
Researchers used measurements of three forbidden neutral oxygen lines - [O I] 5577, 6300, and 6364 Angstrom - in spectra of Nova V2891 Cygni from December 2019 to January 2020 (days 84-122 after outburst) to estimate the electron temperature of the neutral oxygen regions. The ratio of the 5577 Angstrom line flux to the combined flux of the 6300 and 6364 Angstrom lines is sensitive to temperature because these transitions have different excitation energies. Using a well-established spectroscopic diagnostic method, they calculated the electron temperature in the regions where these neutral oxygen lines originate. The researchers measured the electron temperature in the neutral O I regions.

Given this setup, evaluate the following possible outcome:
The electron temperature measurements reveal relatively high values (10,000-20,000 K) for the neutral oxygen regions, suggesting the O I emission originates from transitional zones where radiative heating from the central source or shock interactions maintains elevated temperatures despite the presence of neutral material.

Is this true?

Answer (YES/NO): NO